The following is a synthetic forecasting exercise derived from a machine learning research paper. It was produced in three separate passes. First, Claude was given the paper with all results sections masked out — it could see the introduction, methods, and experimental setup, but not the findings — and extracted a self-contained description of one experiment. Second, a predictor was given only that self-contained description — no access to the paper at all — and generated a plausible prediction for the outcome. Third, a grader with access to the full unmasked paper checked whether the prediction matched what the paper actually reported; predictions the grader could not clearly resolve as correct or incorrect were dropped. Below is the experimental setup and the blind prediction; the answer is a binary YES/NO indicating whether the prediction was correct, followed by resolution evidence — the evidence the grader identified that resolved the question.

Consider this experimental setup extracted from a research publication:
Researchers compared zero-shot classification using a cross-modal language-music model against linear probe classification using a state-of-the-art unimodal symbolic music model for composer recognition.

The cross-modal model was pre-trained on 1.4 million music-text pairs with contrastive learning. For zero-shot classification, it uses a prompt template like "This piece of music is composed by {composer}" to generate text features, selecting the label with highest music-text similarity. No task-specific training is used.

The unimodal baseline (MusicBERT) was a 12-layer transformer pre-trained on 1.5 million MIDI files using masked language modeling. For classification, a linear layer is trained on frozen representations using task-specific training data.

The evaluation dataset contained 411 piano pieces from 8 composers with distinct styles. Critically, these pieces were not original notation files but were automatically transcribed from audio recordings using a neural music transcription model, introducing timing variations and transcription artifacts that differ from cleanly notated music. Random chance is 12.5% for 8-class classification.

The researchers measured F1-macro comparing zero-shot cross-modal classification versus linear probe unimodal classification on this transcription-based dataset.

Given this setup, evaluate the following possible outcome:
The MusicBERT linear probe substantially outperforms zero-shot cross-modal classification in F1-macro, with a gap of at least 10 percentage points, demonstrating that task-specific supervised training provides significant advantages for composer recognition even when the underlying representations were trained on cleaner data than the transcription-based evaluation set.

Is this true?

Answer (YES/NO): YES